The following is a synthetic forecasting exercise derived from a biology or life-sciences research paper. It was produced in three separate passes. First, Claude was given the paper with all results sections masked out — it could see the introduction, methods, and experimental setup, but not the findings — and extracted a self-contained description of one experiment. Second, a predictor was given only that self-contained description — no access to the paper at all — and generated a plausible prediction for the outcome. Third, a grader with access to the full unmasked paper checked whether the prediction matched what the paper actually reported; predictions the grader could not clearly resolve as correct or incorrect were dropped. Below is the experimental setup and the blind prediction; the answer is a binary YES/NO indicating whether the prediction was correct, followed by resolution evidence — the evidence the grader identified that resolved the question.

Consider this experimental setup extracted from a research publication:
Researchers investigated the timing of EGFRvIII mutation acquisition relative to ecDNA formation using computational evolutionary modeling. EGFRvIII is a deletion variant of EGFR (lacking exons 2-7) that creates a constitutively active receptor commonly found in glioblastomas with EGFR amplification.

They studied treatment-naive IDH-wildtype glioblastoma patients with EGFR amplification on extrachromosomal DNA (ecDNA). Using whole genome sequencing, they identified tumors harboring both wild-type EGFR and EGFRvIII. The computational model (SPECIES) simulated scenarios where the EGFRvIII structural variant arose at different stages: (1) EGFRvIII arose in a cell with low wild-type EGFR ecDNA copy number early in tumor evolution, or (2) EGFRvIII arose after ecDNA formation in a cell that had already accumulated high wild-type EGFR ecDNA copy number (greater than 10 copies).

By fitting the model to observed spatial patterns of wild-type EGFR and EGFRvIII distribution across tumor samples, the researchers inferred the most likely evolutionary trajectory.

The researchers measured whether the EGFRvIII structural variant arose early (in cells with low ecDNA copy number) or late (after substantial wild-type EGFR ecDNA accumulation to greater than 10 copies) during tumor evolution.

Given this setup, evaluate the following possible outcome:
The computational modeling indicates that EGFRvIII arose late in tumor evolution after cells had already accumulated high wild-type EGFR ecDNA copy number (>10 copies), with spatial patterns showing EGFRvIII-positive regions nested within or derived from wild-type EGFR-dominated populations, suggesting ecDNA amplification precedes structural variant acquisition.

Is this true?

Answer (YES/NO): YES